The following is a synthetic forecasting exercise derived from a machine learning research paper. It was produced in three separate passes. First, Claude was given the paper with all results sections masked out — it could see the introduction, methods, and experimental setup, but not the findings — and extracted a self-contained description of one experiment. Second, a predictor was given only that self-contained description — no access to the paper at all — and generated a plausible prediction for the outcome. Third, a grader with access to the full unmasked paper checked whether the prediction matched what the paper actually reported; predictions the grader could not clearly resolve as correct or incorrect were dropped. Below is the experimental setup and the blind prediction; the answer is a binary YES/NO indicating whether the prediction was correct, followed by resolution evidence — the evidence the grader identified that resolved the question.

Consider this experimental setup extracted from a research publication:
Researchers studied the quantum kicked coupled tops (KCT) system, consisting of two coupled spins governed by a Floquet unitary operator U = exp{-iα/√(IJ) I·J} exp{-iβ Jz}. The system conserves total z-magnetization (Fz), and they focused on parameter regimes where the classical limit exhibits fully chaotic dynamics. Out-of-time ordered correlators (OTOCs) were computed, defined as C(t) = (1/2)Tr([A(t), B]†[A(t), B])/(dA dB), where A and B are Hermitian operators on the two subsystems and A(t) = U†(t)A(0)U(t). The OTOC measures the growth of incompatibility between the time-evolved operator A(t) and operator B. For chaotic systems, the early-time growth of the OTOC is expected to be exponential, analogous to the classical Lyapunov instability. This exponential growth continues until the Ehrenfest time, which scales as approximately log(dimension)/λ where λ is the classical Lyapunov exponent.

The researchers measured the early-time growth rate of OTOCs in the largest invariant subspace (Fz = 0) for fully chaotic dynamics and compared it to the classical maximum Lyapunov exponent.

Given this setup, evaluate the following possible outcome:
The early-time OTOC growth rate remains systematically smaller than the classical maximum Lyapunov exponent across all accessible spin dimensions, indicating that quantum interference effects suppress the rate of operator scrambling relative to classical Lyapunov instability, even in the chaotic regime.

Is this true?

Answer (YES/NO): NO